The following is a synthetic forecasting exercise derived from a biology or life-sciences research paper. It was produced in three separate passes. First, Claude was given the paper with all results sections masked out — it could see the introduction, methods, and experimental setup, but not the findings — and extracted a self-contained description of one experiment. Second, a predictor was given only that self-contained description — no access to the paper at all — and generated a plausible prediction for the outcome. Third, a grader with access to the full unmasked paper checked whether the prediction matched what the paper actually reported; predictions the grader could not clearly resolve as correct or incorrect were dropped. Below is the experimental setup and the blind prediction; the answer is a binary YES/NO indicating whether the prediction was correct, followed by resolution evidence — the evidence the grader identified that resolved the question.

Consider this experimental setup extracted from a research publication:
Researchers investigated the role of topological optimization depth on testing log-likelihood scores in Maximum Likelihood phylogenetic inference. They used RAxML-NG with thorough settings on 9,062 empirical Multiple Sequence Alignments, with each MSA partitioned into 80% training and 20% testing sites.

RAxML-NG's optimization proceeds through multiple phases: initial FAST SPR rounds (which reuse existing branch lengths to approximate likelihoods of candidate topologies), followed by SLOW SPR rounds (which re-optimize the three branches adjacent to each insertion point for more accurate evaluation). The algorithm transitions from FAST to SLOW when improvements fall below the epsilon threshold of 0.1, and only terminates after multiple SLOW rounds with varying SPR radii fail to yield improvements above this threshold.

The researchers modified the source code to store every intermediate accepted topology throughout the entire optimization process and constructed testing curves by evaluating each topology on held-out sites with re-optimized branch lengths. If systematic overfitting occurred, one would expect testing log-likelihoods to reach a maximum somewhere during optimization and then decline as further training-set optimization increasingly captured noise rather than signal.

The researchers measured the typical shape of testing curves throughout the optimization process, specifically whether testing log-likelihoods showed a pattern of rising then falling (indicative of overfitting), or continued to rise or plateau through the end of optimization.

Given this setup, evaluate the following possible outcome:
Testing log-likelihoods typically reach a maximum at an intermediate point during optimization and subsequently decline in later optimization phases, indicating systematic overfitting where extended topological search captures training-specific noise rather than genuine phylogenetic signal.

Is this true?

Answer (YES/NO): NO